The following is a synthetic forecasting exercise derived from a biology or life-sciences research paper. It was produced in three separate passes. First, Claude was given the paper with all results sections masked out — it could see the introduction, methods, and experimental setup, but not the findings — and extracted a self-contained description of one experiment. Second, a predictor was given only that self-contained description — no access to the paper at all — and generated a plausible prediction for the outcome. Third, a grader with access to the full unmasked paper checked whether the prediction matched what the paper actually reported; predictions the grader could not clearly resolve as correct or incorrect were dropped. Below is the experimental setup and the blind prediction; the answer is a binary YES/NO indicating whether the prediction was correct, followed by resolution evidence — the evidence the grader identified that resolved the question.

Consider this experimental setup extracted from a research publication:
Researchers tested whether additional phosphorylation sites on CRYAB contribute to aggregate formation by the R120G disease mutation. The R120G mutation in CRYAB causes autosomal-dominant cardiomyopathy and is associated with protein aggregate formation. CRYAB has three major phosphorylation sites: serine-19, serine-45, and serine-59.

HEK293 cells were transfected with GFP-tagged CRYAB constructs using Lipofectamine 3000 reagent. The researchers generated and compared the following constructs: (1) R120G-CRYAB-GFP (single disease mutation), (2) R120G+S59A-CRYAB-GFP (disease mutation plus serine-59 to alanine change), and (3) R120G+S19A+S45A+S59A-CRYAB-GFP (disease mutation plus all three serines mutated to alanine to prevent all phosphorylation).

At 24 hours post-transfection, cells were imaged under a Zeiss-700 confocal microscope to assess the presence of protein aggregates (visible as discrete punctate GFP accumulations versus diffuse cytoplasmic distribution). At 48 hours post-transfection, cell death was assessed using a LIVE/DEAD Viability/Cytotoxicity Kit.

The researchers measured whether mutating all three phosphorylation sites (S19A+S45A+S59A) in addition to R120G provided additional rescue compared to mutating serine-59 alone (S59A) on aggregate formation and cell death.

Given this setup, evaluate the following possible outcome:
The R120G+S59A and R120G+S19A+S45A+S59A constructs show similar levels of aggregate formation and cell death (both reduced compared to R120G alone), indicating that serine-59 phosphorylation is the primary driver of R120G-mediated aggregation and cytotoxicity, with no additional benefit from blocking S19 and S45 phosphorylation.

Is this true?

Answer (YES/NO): YES